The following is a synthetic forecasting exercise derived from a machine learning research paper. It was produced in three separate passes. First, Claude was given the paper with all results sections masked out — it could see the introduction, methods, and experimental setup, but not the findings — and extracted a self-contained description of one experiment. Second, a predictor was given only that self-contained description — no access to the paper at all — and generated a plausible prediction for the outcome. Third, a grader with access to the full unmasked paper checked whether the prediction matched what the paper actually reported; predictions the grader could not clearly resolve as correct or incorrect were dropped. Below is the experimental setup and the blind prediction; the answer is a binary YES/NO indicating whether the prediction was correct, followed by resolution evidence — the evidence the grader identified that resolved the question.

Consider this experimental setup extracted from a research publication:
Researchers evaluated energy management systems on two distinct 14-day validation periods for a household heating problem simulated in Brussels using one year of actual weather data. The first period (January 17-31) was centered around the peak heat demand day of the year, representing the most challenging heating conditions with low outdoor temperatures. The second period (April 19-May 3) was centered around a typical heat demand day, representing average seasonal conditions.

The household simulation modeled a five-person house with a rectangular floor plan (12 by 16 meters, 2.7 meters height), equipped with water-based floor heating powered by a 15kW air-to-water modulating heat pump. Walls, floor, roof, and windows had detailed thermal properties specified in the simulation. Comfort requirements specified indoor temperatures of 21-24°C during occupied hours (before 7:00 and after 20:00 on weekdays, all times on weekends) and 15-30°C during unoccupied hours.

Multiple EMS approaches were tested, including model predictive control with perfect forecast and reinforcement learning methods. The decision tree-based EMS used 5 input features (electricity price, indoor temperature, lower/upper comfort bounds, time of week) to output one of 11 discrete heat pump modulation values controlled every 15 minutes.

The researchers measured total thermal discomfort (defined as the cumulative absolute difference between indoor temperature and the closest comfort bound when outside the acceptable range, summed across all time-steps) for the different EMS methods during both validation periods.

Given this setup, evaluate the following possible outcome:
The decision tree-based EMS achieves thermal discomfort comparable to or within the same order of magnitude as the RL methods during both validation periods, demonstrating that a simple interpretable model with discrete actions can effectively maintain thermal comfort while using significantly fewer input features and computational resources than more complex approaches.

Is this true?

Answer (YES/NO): NO